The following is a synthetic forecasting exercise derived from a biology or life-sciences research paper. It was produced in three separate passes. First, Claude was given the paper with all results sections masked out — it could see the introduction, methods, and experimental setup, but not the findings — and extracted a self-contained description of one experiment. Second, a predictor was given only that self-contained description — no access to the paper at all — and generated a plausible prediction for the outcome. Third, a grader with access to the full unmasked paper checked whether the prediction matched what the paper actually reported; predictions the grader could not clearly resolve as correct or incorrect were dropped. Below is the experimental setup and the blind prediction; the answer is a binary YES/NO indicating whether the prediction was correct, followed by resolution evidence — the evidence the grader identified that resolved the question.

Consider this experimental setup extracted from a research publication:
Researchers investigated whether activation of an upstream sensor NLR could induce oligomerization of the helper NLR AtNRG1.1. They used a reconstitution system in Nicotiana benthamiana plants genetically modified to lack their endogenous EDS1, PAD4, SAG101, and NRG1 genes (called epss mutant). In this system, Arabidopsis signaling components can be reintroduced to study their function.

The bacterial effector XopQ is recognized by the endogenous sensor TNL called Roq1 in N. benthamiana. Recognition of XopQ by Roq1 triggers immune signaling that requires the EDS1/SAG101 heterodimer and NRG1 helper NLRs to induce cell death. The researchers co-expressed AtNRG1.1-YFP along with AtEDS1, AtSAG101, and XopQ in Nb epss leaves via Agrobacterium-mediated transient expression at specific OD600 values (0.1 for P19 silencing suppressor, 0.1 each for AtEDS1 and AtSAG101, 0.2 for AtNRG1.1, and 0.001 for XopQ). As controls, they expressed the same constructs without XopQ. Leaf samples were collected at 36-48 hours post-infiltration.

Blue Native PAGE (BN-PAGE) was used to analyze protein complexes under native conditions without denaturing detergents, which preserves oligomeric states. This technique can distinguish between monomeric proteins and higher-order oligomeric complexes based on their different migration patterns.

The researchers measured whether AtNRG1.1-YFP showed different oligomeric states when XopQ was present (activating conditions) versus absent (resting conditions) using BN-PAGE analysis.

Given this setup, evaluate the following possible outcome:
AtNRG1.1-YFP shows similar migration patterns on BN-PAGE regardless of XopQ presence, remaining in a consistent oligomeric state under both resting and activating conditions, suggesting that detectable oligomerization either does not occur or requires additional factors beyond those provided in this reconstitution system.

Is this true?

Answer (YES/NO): NO